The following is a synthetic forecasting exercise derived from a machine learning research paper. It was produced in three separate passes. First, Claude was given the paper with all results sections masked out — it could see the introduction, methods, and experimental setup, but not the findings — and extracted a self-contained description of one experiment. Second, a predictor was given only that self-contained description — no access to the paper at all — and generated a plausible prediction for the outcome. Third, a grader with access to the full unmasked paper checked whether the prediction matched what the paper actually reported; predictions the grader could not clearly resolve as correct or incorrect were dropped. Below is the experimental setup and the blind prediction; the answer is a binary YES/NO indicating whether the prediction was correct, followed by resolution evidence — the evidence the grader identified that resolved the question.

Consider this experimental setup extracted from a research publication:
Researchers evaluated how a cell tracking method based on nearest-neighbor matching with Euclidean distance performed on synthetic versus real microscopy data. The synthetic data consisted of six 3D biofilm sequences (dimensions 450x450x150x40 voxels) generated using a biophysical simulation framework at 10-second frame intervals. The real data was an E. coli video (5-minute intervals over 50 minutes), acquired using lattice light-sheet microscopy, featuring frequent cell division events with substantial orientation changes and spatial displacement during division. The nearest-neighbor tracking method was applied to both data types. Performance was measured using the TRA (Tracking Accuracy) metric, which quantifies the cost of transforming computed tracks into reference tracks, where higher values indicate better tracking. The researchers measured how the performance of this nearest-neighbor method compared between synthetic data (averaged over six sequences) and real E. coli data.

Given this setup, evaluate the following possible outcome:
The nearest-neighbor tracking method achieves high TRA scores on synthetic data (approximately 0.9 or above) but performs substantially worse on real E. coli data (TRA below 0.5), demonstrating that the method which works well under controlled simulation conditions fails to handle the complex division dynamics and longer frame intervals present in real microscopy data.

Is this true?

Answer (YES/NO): NO